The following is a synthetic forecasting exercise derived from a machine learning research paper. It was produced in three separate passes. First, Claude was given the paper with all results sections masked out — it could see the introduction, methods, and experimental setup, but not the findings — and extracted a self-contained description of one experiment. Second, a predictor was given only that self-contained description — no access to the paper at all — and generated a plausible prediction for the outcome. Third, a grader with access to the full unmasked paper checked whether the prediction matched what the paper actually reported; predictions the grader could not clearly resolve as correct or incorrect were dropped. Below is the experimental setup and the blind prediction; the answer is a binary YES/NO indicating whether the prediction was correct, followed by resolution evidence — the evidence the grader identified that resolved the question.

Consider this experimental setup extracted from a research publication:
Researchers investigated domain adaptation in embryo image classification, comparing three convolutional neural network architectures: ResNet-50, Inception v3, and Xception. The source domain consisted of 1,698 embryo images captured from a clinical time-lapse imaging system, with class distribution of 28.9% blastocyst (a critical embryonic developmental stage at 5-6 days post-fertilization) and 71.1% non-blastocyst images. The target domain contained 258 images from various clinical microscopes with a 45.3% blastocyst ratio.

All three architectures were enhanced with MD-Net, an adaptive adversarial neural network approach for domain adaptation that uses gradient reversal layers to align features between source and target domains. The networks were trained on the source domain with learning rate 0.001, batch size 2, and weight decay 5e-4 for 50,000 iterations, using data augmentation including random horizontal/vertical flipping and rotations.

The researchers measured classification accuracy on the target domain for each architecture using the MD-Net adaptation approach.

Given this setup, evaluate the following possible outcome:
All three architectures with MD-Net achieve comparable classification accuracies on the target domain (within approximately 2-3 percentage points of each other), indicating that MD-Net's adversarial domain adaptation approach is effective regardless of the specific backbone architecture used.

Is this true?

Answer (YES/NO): NO